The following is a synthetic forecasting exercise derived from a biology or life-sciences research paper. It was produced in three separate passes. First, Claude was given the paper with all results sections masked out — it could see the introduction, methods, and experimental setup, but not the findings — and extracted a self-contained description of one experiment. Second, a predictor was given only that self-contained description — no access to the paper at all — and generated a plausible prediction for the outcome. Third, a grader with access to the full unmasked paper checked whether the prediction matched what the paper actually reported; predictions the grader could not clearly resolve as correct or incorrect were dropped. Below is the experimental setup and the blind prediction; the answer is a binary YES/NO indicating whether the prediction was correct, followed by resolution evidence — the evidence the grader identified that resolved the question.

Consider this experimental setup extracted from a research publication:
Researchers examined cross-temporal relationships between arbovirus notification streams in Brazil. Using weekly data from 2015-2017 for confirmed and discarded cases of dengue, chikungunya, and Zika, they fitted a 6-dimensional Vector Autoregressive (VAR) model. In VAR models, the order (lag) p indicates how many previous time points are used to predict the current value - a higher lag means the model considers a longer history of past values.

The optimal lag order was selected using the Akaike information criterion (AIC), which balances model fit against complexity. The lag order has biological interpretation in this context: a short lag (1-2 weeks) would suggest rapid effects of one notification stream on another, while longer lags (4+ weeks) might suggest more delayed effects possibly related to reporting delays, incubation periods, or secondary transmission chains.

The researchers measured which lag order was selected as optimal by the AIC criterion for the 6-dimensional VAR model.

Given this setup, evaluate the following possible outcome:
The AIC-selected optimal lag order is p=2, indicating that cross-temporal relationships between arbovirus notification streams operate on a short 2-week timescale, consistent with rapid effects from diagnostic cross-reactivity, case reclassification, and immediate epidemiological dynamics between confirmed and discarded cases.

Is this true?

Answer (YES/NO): NO